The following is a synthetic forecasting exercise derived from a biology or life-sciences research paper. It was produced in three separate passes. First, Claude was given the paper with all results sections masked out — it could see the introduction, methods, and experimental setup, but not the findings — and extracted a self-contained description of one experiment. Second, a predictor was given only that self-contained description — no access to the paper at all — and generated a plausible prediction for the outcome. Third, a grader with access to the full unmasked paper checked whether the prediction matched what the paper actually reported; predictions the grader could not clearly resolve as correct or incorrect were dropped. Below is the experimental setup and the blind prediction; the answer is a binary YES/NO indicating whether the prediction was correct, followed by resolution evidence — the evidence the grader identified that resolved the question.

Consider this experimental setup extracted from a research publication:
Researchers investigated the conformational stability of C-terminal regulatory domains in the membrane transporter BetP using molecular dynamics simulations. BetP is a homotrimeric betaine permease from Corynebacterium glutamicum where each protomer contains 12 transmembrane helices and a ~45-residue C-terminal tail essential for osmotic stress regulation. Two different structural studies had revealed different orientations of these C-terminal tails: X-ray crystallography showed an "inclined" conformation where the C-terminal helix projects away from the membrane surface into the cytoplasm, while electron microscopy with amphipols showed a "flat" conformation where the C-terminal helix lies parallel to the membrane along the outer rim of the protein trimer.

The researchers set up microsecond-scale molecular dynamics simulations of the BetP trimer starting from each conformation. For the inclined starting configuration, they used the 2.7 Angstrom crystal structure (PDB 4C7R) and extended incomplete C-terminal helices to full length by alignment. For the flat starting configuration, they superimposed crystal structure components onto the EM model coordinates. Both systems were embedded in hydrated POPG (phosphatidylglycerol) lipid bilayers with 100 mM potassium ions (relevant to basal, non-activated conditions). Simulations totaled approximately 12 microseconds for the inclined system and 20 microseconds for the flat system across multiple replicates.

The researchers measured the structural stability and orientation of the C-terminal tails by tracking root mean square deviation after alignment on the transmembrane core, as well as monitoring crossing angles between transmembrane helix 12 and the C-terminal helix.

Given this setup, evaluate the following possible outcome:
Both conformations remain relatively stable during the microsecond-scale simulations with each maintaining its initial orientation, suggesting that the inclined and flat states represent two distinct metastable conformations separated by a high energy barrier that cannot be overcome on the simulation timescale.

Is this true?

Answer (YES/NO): NO